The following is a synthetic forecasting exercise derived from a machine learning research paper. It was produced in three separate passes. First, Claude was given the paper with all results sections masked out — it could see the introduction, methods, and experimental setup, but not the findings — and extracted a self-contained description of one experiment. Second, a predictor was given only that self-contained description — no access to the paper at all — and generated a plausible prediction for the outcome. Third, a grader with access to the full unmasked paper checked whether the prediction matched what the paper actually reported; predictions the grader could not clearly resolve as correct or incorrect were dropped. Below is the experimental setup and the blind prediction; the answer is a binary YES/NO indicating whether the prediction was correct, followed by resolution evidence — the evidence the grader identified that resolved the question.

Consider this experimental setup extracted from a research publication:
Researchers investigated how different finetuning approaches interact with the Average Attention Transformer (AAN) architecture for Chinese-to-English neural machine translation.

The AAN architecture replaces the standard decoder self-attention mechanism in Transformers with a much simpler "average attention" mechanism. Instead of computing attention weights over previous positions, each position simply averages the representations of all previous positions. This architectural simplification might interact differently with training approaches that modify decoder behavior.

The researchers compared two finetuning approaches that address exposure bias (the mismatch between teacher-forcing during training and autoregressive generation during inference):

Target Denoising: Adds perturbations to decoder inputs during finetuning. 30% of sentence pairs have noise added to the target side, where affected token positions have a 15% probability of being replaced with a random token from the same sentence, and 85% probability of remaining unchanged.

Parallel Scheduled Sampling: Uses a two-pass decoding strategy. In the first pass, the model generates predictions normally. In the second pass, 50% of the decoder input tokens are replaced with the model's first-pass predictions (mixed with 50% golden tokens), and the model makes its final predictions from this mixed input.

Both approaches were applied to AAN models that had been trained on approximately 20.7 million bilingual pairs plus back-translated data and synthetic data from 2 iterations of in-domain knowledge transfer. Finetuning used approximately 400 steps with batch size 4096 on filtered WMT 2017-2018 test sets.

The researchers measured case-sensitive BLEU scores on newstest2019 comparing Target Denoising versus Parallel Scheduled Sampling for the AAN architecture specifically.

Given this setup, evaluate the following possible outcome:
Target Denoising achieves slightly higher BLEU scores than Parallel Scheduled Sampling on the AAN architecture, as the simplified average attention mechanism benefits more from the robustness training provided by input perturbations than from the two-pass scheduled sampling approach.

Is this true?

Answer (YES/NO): NO